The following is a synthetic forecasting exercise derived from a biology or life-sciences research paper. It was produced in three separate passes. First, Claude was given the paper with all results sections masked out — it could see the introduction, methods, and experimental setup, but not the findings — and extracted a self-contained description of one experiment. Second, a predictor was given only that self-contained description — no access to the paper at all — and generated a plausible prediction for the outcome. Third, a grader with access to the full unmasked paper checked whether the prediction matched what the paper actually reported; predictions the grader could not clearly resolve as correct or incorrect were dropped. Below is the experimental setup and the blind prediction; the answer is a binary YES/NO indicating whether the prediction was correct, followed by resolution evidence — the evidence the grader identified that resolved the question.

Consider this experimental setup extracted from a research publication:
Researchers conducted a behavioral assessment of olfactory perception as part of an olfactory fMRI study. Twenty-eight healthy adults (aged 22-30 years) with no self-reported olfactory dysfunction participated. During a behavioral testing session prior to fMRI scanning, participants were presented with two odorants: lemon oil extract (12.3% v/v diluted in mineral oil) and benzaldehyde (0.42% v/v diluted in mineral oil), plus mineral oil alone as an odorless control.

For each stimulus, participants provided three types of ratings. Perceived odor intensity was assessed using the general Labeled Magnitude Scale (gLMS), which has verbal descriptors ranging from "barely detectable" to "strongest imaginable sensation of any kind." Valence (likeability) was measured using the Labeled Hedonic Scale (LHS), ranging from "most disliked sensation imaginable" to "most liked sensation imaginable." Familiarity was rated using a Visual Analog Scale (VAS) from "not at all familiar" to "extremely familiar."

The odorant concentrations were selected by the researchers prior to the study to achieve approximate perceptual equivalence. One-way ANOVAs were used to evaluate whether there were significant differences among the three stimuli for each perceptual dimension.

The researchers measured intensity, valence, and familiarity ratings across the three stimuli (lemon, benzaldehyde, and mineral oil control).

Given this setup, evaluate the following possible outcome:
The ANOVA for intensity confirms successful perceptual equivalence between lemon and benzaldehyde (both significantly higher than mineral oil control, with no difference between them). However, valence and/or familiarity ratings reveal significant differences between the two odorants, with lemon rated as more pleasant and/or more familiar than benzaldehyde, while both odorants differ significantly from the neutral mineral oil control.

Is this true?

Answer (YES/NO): NO